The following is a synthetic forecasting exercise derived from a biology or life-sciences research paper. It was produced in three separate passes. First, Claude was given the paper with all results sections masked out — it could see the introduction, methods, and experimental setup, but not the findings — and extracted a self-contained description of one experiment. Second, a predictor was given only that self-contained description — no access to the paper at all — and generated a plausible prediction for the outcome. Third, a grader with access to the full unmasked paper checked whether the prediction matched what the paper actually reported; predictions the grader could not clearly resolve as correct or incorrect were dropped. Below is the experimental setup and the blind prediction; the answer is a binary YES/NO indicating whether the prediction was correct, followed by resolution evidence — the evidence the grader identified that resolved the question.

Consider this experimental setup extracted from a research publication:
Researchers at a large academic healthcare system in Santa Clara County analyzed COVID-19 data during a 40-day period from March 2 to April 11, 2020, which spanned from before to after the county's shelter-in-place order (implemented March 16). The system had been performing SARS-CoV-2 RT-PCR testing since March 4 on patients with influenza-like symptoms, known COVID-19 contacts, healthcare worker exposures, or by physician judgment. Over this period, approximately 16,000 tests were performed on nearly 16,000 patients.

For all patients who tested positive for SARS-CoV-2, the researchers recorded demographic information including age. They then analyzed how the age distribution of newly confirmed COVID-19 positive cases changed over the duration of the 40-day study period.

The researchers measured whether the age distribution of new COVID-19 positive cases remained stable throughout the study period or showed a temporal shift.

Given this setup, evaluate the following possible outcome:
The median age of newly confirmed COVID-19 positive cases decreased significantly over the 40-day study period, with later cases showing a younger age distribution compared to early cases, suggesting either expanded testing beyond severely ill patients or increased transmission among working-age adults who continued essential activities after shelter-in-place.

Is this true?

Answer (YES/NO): NO